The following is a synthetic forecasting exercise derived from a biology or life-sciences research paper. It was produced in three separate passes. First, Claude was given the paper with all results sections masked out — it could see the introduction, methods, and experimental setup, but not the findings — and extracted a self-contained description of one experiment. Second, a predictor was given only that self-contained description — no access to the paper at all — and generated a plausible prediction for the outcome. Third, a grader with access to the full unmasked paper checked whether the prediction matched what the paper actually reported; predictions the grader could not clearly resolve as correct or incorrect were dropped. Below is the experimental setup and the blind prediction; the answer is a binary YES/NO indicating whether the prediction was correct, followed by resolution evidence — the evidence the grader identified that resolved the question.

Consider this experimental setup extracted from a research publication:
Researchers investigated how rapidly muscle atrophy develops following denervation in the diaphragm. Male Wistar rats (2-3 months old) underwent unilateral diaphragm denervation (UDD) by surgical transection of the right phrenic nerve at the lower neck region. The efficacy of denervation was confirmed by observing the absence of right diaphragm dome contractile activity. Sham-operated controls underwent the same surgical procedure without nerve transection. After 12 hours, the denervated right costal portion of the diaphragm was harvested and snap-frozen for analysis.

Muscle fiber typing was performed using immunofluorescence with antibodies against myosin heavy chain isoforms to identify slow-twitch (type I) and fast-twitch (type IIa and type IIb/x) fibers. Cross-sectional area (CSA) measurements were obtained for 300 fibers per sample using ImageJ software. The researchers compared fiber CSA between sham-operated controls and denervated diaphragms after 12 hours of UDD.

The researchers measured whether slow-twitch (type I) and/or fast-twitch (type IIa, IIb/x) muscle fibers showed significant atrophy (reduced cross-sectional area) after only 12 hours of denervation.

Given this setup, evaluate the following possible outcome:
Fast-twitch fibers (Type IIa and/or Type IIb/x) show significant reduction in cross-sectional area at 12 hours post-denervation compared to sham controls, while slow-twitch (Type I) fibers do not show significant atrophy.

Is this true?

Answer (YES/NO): NO